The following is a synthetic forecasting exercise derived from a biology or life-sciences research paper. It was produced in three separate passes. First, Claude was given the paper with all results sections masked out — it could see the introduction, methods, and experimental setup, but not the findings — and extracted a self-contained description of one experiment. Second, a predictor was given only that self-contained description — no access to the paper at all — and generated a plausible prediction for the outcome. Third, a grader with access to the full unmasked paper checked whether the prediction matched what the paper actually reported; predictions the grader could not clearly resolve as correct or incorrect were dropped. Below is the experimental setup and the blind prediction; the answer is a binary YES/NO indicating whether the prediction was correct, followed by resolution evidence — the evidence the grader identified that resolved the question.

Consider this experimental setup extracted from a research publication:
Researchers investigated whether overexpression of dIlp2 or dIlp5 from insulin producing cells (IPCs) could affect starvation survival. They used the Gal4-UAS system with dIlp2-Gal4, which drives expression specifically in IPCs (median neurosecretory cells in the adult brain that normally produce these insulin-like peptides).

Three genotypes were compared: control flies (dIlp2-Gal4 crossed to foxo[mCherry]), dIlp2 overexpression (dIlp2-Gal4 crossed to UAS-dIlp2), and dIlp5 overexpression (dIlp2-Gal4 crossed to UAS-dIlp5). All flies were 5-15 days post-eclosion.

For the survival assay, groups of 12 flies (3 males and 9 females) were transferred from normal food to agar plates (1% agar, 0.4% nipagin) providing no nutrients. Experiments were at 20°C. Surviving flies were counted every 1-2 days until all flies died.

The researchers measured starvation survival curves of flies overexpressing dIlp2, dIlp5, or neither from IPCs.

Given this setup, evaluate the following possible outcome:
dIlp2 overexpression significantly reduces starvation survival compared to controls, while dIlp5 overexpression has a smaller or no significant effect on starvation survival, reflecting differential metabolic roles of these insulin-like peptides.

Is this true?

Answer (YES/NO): YES